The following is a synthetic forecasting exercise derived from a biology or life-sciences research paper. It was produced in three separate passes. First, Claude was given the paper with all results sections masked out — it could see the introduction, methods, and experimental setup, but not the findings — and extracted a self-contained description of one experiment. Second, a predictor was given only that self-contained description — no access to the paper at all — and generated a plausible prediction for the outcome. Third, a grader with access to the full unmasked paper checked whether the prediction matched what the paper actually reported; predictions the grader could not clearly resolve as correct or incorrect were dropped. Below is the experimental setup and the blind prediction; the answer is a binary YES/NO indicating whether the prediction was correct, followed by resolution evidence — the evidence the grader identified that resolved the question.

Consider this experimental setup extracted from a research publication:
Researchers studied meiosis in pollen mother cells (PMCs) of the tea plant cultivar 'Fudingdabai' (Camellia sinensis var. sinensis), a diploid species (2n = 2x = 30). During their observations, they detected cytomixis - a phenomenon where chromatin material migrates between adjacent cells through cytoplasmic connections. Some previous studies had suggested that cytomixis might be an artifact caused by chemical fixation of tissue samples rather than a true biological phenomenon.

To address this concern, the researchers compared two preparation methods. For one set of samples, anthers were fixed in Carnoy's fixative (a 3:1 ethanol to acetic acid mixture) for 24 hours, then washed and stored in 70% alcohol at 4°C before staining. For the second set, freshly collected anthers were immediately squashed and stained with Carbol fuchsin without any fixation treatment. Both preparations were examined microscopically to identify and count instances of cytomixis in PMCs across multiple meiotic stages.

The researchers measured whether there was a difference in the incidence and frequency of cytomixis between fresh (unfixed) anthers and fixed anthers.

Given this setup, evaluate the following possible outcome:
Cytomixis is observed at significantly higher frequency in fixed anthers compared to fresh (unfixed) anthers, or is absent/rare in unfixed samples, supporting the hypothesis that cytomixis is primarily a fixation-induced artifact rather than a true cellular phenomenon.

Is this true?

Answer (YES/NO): NO